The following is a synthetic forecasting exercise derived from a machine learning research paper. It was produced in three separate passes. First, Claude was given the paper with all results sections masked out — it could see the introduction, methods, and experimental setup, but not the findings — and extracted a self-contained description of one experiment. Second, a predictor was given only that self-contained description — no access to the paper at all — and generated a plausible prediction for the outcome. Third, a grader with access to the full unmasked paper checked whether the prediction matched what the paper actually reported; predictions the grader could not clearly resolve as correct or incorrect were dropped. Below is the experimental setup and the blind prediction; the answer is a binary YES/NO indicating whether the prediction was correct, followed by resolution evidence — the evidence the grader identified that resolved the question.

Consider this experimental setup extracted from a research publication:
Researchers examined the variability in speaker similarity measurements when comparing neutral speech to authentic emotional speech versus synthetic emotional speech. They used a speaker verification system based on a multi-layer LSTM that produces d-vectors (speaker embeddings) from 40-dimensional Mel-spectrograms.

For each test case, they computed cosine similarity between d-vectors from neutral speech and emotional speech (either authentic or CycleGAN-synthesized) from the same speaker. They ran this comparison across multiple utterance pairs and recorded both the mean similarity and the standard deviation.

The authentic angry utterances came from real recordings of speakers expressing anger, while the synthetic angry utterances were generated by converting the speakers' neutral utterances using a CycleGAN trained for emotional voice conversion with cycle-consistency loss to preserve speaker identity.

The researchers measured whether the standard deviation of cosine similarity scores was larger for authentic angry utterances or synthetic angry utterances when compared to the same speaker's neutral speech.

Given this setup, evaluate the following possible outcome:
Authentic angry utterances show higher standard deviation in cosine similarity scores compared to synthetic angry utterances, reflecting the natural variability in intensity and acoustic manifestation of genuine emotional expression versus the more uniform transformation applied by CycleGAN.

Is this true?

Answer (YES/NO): YES